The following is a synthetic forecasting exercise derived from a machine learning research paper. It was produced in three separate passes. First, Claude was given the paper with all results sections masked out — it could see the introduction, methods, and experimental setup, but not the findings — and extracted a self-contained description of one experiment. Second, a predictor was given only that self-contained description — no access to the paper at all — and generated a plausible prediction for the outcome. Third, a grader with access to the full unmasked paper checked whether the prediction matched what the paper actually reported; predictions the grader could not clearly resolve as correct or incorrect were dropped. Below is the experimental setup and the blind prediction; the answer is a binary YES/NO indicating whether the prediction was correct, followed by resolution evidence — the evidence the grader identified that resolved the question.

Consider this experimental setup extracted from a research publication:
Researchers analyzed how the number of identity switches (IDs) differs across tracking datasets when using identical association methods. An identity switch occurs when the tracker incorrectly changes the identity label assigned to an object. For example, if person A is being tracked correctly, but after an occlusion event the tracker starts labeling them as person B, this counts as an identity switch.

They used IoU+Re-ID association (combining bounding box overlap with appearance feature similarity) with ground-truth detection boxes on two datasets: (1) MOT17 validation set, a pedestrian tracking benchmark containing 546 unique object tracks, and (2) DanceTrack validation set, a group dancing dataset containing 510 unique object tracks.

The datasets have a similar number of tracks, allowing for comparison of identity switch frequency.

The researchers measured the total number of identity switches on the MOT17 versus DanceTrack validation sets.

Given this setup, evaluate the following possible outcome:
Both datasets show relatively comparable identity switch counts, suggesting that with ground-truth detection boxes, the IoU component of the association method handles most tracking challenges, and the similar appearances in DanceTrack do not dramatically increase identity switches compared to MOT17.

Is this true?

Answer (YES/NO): NO